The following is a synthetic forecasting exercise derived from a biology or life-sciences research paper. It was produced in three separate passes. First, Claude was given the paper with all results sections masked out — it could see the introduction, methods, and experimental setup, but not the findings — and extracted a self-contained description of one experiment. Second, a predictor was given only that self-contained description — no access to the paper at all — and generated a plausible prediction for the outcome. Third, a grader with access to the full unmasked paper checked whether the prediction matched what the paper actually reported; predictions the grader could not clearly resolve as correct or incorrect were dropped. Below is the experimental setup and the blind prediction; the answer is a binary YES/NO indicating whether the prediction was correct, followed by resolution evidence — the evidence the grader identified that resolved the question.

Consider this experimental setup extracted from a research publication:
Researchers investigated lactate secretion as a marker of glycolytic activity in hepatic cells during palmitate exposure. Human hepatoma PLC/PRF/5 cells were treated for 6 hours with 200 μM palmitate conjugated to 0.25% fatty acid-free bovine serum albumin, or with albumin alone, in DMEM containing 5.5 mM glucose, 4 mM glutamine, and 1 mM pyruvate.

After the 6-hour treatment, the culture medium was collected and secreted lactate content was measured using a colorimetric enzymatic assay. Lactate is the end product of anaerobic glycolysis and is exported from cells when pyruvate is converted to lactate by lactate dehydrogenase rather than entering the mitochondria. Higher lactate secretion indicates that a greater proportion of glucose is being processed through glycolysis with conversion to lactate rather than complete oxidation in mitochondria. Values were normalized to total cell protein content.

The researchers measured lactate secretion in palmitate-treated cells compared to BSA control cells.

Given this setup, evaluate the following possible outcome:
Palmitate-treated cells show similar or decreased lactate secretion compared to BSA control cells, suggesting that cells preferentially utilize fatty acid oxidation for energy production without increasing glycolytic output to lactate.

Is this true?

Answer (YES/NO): NO